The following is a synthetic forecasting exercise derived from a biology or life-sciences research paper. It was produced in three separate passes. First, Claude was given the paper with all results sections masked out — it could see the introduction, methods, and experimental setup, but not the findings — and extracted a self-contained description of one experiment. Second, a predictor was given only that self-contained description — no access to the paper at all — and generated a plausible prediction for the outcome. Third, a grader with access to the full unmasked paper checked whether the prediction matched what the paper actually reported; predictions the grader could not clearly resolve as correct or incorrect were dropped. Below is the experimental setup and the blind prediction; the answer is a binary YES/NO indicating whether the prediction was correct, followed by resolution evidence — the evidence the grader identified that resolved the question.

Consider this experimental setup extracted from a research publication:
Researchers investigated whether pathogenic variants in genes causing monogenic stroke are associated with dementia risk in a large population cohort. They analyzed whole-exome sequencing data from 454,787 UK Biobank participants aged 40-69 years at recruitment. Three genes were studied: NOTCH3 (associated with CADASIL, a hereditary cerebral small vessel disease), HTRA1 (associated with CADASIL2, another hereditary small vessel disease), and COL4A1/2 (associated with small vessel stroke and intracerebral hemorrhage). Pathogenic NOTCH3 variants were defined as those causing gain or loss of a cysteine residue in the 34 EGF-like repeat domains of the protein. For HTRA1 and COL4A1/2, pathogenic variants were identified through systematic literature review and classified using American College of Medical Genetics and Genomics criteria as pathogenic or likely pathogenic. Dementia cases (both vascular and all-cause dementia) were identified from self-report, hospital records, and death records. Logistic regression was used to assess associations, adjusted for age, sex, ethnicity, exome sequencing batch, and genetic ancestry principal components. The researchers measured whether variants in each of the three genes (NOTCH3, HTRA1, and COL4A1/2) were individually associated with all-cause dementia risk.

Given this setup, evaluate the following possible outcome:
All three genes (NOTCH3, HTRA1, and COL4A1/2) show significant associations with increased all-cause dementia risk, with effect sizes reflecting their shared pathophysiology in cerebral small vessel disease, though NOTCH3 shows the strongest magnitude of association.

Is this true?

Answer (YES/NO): NO